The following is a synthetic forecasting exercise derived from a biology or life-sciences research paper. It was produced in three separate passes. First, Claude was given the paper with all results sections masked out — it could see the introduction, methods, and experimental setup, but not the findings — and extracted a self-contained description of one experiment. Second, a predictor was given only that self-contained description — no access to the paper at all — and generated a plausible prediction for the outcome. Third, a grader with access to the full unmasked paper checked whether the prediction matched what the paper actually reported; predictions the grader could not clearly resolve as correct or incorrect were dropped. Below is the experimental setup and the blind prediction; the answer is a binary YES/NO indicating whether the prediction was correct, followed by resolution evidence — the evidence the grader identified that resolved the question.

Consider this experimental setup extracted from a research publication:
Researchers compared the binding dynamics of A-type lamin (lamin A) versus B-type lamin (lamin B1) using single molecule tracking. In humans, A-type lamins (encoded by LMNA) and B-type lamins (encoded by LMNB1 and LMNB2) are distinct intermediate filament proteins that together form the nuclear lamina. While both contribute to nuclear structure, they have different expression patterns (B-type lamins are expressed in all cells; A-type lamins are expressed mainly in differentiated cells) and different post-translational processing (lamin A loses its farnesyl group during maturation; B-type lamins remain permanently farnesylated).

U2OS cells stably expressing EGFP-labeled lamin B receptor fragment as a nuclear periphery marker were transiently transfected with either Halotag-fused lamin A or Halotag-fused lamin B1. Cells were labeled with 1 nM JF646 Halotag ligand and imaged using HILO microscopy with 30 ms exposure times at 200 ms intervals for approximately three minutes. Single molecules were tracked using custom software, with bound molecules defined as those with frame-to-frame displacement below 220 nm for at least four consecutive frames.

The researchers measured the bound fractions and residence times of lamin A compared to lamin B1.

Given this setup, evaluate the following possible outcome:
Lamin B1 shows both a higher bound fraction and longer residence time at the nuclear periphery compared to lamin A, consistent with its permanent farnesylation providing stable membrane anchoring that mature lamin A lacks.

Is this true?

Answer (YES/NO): YES